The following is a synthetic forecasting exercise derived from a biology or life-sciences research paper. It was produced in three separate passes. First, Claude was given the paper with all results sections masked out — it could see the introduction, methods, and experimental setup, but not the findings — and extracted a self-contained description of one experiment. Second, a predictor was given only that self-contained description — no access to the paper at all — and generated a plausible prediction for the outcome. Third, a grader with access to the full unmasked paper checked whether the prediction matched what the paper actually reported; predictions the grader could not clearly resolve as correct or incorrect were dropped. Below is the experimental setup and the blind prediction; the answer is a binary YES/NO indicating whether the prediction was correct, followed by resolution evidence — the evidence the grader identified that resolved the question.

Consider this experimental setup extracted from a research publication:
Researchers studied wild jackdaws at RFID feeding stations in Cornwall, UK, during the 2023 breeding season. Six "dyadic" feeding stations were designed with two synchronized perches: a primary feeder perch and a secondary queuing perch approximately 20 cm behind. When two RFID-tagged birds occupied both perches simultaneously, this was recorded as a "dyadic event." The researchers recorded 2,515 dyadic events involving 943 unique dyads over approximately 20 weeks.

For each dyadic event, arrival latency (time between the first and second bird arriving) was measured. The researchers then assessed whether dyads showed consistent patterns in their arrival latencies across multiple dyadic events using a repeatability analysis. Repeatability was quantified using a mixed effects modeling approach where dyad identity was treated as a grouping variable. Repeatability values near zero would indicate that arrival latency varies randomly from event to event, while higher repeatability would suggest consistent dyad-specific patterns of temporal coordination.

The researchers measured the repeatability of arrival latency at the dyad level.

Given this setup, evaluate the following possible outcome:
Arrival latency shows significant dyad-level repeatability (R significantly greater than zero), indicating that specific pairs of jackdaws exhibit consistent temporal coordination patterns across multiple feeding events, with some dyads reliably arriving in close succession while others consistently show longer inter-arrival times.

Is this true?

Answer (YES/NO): YES